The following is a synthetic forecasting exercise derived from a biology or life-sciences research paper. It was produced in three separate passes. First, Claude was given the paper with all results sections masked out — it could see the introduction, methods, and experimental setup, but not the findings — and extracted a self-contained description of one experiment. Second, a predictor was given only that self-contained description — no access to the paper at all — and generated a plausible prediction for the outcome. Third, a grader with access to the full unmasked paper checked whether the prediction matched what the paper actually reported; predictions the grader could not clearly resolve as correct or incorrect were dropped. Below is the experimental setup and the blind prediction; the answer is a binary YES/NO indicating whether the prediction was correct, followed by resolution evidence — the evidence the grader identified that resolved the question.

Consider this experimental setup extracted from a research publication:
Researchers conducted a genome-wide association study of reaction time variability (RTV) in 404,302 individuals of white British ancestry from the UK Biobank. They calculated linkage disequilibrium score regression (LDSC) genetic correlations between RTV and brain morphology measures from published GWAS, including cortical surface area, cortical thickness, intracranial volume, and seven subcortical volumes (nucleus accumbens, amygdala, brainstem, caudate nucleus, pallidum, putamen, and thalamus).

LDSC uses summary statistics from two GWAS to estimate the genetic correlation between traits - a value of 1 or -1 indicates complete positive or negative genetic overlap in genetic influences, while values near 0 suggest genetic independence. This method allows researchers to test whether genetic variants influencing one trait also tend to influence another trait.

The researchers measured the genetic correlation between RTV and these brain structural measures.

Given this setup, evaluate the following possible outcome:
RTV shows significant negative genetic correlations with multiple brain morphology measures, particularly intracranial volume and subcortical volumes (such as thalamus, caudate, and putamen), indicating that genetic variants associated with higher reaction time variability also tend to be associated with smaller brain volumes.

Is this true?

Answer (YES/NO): NO